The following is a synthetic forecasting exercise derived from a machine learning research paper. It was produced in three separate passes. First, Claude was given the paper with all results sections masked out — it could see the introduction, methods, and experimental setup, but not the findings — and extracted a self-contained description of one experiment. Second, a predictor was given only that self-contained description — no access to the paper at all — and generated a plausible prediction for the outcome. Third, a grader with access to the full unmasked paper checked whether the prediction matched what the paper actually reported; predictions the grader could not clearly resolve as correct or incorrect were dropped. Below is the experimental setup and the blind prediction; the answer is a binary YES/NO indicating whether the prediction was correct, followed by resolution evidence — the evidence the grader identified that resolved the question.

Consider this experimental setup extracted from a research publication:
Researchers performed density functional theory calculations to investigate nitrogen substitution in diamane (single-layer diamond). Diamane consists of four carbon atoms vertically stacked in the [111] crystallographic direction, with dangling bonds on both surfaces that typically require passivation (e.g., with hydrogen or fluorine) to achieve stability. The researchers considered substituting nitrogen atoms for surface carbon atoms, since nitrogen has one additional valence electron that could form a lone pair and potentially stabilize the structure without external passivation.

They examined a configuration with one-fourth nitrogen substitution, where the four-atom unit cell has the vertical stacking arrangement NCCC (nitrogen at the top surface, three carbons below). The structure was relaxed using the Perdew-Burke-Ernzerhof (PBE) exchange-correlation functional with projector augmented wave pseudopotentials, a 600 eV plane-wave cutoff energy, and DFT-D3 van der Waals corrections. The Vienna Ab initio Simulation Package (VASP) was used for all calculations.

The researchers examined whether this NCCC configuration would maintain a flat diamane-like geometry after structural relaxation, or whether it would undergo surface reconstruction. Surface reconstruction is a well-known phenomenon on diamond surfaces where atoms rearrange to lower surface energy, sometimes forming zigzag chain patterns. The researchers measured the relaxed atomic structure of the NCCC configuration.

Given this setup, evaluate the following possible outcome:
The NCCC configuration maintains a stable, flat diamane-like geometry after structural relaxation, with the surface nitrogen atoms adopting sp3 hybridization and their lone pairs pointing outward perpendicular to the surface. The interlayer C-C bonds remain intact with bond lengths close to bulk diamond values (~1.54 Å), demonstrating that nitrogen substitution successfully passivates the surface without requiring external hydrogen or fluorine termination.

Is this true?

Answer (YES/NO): NO